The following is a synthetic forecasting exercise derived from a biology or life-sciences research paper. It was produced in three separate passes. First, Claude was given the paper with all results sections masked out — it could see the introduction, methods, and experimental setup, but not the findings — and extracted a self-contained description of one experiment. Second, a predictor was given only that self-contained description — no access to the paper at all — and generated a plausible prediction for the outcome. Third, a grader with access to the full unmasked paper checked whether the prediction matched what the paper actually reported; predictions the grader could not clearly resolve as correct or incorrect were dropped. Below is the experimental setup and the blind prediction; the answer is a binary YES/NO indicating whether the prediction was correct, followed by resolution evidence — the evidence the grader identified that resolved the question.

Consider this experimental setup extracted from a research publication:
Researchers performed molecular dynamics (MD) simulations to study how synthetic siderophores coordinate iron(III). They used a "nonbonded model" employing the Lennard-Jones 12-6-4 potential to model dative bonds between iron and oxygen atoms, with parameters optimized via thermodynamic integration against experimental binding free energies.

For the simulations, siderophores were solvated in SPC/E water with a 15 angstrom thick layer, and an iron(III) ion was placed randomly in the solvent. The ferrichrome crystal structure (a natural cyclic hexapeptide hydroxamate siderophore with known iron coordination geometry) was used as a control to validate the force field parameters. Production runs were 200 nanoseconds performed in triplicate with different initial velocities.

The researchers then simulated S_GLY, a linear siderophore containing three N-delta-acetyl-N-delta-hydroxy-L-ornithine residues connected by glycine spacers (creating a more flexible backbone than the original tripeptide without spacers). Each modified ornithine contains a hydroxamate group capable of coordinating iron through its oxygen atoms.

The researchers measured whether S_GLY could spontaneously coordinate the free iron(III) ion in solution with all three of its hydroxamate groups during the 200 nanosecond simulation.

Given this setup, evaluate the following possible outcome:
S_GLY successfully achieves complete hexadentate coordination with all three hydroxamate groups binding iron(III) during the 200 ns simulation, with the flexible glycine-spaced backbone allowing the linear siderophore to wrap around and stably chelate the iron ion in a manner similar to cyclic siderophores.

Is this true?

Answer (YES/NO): NO